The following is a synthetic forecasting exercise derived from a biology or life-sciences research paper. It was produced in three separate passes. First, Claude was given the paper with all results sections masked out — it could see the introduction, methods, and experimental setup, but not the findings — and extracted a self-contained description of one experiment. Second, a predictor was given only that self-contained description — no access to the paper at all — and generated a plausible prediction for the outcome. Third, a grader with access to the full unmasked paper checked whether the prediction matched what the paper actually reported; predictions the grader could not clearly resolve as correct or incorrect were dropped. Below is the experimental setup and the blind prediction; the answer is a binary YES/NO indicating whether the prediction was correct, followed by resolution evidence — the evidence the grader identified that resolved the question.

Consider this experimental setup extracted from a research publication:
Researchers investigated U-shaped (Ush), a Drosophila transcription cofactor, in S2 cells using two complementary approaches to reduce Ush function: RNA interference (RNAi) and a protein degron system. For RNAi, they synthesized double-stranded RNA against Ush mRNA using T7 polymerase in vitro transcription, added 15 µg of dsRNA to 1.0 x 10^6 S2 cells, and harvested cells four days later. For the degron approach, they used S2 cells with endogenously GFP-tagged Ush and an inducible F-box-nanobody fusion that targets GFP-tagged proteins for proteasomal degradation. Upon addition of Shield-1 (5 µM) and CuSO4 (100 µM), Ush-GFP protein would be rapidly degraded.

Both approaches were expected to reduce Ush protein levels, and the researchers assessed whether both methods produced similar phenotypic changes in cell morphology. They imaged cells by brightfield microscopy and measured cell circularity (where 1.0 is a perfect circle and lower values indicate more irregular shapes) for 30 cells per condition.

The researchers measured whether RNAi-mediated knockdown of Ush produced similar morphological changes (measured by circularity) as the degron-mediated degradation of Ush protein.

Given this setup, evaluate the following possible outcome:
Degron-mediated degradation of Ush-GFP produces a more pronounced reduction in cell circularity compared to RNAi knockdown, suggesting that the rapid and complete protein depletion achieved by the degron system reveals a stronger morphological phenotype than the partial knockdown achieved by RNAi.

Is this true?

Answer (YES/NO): NO